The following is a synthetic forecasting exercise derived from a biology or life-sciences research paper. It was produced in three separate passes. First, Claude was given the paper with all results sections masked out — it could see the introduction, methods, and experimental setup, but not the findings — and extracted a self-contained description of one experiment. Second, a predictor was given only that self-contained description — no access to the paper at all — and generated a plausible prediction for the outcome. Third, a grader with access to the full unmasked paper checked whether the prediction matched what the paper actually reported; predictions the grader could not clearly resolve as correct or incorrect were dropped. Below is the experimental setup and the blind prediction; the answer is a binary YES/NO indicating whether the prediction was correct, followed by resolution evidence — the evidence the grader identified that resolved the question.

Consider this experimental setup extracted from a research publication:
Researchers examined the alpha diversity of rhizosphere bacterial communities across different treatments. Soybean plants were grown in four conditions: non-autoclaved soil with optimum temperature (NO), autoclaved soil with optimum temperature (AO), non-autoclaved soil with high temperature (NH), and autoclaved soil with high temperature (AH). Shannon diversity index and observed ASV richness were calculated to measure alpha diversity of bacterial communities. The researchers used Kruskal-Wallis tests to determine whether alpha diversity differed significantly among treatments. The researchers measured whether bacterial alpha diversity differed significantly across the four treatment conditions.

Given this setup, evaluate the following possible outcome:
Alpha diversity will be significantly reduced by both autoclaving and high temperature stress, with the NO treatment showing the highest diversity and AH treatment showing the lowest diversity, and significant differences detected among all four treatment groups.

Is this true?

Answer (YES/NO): NO